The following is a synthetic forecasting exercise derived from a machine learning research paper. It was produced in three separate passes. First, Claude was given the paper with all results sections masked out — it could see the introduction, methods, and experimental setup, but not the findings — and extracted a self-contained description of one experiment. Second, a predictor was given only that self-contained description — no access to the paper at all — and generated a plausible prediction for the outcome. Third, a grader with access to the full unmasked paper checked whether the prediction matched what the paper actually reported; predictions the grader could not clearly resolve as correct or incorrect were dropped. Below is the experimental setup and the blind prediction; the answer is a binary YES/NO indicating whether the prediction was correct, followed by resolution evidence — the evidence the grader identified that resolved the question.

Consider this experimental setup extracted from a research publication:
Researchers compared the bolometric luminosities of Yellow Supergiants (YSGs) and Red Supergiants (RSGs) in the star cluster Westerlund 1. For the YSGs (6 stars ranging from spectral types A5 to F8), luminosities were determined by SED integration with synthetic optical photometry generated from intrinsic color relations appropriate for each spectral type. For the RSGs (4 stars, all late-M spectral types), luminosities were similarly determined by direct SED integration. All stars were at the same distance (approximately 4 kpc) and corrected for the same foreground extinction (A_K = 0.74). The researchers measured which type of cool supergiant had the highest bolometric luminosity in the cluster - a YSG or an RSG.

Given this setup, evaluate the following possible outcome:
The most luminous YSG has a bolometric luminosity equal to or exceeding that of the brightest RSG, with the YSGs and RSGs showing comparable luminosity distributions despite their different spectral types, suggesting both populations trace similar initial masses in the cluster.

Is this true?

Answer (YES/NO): NO